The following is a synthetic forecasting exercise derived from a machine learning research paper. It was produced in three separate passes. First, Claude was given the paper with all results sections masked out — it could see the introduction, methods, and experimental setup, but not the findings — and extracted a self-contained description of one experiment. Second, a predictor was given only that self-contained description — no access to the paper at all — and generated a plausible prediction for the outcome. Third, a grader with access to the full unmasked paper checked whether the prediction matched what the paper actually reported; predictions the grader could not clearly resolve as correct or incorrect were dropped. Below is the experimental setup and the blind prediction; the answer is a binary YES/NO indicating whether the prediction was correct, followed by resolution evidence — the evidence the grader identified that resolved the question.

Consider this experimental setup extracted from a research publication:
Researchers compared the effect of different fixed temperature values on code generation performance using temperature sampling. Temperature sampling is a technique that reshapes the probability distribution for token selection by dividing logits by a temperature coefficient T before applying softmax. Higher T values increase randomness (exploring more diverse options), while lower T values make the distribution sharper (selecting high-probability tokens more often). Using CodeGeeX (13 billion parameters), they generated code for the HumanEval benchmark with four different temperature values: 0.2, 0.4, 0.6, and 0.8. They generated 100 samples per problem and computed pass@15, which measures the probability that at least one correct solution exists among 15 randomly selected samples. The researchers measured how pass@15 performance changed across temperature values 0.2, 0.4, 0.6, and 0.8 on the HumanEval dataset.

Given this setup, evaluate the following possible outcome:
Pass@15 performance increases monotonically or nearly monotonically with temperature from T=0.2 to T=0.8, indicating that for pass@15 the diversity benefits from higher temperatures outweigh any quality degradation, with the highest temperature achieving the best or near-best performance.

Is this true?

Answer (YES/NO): YES